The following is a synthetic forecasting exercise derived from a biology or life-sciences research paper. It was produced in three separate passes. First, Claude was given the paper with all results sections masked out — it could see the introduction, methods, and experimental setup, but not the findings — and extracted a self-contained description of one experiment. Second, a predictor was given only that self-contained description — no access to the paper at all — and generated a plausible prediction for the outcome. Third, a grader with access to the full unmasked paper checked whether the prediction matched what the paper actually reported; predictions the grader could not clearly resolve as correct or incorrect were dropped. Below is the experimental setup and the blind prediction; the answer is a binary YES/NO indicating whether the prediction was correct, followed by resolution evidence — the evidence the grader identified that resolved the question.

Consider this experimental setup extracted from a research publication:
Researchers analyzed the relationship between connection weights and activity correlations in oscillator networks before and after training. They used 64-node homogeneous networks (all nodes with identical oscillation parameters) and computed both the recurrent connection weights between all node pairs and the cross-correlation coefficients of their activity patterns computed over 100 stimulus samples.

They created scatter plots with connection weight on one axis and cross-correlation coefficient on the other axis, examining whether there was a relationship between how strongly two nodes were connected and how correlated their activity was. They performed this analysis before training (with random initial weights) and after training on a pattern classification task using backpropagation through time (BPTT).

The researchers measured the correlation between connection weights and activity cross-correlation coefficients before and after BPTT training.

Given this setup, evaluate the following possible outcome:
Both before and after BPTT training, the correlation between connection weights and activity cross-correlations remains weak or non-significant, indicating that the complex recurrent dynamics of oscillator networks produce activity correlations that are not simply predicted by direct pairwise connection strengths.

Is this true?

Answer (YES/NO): NO